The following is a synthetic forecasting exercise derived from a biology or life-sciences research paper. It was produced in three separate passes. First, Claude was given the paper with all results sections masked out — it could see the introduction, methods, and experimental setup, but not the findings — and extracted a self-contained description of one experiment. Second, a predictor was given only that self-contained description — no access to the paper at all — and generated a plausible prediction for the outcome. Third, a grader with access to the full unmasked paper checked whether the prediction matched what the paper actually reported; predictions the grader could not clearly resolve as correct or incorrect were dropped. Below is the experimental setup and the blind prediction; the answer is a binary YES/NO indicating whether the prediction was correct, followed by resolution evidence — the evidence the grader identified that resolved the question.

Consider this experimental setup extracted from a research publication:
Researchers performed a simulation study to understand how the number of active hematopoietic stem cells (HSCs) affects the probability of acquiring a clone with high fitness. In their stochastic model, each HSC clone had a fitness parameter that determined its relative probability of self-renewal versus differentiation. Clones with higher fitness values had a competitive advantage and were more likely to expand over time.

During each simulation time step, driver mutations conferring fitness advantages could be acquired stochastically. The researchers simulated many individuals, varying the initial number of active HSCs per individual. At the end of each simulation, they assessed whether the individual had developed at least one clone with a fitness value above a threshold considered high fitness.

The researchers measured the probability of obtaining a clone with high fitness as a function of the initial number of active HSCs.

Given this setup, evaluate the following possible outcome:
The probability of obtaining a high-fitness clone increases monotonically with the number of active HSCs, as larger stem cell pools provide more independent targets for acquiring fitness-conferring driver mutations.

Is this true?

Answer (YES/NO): YES